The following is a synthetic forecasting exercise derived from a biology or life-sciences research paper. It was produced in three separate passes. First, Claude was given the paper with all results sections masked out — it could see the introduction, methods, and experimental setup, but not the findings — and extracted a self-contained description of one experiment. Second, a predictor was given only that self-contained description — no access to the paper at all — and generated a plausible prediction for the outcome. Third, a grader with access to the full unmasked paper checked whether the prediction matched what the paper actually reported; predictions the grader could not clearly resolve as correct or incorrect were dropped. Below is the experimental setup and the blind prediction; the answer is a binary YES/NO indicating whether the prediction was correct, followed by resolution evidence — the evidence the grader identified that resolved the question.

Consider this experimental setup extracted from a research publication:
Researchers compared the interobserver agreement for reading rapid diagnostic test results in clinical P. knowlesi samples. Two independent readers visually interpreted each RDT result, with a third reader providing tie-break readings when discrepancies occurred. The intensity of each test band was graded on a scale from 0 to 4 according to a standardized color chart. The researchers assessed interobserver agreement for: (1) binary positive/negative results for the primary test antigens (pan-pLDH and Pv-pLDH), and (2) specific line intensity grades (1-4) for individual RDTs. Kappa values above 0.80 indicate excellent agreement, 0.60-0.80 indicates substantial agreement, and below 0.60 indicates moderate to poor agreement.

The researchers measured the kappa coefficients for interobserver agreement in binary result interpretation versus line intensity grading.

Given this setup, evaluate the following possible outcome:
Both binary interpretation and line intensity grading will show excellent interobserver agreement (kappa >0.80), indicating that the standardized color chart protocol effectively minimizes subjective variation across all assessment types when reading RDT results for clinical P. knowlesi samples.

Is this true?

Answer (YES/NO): NO